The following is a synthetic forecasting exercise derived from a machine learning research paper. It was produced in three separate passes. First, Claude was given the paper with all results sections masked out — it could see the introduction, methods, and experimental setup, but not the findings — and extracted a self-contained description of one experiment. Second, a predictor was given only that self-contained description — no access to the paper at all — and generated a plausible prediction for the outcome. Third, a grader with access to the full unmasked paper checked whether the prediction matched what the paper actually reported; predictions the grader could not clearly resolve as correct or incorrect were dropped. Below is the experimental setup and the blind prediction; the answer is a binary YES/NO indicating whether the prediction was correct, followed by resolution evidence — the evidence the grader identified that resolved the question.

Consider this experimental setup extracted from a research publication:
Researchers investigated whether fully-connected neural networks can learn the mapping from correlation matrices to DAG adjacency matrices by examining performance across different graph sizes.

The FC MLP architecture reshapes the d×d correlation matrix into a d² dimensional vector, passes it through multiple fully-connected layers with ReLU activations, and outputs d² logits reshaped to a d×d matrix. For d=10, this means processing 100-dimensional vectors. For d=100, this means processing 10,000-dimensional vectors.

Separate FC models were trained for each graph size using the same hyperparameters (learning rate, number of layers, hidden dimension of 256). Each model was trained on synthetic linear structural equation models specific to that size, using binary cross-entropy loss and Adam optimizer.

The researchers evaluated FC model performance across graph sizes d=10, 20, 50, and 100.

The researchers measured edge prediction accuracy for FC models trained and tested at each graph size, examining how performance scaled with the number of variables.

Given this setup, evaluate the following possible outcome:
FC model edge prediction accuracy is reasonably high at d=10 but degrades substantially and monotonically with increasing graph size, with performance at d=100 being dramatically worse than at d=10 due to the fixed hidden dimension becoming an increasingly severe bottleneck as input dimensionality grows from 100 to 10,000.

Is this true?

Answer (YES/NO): YES